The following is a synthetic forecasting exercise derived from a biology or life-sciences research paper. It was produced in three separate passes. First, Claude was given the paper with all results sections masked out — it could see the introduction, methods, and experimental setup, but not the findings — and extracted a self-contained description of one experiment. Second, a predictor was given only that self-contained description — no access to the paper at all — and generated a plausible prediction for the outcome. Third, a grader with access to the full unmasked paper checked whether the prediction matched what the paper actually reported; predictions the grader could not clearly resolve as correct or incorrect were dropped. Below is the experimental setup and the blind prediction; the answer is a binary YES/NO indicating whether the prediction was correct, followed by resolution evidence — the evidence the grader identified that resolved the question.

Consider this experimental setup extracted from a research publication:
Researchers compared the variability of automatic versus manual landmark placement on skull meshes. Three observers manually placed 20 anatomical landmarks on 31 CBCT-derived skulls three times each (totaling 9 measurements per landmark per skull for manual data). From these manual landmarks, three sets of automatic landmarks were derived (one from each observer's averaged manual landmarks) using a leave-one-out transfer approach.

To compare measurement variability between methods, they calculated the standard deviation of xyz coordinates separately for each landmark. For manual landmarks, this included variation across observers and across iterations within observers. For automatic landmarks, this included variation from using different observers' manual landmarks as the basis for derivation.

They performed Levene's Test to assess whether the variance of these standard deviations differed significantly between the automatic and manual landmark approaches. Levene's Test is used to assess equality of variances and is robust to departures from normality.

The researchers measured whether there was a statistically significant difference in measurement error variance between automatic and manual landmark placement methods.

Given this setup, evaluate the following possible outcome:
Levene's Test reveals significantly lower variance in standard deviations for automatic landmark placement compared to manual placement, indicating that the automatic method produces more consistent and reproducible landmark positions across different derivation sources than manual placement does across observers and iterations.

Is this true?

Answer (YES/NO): YES